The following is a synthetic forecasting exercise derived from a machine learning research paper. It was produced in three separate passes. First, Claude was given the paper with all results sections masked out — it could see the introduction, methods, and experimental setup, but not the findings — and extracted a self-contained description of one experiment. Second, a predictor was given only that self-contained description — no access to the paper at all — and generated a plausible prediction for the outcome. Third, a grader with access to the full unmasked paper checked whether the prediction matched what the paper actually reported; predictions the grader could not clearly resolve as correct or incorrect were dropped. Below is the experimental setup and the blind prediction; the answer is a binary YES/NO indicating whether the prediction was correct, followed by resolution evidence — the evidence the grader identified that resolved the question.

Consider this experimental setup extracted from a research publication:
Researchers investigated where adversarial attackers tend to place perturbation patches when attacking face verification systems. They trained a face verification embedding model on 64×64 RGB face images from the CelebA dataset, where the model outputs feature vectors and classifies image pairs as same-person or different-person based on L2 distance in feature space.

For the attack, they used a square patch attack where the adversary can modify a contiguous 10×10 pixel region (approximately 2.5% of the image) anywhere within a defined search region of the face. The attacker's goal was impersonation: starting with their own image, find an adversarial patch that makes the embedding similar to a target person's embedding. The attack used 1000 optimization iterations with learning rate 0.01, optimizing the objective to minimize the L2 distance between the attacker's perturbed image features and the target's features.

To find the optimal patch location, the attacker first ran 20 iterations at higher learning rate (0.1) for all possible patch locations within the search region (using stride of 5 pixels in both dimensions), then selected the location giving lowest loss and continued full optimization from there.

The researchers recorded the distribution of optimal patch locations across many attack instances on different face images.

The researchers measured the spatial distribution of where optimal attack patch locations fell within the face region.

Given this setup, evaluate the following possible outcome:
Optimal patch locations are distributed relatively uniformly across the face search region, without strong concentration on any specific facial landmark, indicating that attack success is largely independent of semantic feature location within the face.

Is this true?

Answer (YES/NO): NO